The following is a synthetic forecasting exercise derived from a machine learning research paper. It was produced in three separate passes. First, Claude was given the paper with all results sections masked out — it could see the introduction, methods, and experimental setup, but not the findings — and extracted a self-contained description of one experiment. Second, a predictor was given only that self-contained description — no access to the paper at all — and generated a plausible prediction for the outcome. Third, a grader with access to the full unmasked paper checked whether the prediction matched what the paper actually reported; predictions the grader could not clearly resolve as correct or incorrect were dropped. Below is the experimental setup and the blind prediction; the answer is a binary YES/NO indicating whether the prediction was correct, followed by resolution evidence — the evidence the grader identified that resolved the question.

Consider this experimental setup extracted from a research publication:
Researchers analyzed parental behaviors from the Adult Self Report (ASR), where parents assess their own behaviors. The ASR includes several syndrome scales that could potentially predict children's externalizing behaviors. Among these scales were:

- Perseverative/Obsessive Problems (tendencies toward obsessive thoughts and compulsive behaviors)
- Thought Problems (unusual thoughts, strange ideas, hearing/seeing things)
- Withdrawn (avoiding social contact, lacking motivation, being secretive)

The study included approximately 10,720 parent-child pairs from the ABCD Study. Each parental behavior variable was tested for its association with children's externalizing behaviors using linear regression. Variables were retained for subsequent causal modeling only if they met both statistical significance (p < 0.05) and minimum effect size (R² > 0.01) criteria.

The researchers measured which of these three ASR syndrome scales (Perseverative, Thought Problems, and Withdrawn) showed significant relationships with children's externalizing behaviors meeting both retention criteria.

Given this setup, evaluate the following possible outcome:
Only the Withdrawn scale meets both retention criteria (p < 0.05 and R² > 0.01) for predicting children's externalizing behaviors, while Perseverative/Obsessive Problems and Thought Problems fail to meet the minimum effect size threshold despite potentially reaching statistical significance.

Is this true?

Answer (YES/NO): NO